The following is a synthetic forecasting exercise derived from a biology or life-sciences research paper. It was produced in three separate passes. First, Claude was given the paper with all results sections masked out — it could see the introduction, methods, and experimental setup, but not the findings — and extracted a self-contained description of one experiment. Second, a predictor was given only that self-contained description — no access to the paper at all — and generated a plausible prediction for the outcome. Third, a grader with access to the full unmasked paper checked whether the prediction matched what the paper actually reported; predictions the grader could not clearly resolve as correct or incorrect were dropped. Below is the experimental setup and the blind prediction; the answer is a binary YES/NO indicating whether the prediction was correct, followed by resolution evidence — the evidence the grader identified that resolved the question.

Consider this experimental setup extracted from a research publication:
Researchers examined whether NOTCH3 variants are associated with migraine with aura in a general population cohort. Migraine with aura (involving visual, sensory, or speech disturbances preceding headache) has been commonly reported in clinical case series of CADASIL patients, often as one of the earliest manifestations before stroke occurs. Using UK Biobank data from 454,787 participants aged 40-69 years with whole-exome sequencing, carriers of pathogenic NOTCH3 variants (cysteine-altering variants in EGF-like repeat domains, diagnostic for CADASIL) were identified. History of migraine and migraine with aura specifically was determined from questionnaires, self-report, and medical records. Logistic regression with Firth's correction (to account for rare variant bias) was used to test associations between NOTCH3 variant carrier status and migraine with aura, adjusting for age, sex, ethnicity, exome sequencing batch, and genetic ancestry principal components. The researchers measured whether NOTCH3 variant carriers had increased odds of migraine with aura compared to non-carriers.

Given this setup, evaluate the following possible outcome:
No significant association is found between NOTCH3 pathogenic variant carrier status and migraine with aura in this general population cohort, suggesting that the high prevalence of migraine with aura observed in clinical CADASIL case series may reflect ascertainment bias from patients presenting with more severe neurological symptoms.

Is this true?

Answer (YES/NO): YES